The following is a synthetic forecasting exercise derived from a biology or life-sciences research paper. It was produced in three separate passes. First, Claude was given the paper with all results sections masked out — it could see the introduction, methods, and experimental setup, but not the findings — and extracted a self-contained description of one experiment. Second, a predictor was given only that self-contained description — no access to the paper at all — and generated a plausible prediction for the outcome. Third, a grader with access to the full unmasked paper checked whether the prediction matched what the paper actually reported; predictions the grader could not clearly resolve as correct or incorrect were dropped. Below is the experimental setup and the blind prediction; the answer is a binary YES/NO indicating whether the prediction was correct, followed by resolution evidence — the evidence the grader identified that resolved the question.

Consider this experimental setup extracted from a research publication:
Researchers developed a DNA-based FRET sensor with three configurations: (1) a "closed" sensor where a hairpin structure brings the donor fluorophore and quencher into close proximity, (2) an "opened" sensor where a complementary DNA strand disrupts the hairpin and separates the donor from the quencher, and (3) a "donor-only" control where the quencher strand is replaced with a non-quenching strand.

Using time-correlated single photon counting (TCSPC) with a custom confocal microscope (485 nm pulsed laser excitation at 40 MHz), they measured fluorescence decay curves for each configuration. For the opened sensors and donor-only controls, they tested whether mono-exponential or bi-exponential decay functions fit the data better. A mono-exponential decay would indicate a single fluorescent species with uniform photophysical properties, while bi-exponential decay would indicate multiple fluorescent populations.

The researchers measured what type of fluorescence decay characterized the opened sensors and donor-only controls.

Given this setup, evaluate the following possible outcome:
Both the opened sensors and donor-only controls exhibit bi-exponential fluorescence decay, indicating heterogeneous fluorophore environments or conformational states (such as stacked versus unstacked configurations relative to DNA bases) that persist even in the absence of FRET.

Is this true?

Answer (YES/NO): NO